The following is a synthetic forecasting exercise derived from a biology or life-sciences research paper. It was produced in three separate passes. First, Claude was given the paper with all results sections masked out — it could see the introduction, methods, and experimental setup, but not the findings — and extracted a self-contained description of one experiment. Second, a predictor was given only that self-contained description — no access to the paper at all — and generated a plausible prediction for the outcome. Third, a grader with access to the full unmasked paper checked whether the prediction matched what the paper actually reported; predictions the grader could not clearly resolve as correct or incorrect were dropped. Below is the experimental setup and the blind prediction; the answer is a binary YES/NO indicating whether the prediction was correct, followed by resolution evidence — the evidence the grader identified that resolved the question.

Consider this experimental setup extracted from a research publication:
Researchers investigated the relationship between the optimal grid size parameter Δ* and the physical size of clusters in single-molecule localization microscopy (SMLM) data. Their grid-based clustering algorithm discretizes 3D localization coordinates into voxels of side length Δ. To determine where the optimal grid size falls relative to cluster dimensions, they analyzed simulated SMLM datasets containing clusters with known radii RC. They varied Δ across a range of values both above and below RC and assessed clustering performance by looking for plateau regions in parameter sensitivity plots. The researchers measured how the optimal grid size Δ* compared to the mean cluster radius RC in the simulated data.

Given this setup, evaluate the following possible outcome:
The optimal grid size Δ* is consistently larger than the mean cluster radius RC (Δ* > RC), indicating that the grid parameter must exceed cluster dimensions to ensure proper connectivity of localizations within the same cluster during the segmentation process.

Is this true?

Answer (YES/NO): NO